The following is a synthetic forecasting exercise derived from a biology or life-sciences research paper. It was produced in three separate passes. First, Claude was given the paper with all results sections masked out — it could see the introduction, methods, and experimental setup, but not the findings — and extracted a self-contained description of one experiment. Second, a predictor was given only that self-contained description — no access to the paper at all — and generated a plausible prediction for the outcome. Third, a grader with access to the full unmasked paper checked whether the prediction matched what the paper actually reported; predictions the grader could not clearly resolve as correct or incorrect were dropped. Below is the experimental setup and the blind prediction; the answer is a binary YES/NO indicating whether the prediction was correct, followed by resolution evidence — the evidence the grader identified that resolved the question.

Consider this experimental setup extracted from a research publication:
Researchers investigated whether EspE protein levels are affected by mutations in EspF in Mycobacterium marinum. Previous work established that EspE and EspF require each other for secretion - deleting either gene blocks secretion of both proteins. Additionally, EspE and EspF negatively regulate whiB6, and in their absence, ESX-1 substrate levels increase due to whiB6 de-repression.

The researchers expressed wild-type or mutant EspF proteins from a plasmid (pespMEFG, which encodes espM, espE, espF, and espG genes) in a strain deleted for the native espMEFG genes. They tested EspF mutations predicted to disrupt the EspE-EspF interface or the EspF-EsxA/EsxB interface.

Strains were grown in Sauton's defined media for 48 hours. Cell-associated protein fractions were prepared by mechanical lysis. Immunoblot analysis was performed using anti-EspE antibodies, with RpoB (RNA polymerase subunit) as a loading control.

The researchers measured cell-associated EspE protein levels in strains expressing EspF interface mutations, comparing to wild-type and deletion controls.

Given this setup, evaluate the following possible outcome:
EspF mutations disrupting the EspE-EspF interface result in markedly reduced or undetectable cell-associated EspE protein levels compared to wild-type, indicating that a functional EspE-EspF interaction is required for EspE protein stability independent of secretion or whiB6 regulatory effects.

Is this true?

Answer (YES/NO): NO